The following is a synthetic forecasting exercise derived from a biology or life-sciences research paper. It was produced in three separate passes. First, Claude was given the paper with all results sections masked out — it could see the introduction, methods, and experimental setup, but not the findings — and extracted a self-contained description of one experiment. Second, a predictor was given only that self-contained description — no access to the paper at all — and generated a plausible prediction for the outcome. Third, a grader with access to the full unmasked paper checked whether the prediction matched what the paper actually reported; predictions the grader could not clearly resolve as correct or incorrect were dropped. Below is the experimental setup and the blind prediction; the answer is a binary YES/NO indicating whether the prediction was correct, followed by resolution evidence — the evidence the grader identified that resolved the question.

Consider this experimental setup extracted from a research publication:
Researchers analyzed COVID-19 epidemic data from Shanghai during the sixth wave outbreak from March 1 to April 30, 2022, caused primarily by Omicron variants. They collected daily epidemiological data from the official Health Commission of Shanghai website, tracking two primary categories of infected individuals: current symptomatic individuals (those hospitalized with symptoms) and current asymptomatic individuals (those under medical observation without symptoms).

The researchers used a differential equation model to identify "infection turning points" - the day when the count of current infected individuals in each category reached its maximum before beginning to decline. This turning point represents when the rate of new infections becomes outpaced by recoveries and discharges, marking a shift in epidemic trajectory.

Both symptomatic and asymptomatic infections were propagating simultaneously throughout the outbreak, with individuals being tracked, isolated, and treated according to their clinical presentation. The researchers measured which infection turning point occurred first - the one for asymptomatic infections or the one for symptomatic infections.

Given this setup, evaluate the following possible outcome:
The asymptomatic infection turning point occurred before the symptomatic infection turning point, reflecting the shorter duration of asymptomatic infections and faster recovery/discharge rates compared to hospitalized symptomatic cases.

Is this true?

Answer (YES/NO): YES